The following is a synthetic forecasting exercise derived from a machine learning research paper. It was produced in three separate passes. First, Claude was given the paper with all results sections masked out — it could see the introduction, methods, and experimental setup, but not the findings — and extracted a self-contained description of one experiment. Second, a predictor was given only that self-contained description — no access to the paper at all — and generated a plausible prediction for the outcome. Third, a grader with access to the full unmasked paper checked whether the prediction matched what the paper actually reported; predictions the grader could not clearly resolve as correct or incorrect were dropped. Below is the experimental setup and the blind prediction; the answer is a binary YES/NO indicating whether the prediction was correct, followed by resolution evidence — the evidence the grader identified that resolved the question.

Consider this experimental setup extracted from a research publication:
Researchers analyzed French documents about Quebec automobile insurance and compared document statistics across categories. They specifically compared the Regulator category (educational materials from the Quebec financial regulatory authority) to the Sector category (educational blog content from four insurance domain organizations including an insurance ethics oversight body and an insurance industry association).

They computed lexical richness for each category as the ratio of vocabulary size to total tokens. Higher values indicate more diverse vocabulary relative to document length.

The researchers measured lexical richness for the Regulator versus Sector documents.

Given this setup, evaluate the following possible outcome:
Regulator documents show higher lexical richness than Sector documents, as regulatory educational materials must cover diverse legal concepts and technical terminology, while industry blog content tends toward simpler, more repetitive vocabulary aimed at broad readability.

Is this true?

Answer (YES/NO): YES